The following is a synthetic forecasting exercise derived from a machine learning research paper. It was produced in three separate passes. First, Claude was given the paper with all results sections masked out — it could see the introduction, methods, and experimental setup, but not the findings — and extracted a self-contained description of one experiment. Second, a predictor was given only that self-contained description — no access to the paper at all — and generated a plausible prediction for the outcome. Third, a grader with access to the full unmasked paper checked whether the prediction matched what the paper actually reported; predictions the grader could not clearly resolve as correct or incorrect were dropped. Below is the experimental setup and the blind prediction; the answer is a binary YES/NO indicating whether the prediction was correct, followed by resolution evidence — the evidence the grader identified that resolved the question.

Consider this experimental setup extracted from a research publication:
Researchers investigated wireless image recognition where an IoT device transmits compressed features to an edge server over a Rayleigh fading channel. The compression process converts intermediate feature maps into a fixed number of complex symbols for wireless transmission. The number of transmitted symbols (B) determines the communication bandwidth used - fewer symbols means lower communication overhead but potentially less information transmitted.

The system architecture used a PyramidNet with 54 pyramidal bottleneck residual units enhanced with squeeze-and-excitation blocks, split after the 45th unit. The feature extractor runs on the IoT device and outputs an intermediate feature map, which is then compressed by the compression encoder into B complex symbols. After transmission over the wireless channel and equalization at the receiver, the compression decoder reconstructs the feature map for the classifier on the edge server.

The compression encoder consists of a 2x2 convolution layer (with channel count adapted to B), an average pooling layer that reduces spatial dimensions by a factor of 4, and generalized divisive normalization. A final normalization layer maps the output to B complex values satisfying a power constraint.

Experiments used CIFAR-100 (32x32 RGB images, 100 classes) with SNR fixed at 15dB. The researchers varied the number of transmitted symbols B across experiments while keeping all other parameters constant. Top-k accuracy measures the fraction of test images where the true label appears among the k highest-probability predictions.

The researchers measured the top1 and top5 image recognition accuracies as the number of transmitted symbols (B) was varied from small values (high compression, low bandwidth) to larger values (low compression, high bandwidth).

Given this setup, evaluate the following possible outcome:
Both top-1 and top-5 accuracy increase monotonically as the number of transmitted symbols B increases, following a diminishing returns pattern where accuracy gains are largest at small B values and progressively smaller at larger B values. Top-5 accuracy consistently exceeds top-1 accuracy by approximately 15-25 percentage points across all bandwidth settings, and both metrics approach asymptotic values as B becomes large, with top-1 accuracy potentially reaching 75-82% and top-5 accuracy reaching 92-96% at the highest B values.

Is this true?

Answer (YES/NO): NO